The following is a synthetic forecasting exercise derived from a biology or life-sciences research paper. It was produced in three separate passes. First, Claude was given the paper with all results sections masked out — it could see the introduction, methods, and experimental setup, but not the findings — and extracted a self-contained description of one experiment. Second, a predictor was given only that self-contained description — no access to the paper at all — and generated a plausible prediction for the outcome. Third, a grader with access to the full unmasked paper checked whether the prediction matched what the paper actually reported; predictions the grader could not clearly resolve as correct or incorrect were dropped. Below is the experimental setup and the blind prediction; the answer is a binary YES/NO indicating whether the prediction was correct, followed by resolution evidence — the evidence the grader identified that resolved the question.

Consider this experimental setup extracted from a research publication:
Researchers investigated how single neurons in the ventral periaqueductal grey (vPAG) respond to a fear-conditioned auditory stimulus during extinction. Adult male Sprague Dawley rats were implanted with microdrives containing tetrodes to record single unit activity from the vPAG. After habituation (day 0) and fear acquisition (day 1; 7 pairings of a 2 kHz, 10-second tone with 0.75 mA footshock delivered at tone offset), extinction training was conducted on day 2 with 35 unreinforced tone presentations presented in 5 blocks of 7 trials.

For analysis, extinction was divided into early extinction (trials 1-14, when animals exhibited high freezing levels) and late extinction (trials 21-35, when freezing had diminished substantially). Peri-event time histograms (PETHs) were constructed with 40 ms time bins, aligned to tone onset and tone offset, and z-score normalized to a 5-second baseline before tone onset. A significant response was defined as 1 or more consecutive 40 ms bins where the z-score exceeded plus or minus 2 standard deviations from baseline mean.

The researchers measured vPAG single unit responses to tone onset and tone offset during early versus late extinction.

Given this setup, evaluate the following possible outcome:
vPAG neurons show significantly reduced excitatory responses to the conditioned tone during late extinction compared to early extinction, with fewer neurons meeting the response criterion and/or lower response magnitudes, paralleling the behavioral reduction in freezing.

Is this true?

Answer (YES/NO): NO